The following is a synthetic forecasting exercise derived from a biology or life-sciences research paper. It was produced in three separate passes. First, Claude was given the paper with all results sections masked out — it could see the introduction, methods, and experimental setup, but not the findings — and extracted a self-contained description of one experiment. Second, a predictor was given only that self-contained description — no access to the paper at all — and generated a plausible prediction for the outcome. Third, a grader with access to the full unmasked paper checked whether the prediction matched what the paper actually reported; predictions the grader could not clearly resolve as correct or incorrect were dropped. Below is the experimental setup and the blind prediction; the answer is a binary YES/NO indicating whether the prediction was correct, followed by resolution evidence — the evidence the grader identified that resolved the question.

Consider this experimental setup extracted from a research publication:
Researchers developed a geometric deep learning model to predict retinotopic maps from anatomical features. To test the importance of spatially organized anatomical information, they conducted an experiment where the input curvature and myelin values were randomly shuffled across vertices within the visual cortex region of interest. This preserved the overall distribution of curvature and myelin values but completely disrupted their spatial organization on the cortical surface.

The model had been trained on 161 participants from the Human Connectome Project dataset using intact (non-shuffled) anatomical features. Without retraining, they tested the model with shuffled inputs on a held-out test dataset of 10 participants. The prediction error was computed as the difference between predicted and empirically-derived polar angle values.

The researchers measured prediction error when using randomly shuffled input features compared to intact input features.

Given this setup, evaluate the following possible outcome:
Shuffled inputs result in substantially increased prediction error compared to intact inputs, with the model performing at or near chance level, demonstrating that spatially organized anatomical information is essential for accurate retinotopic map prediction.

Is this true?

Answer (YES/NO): NO